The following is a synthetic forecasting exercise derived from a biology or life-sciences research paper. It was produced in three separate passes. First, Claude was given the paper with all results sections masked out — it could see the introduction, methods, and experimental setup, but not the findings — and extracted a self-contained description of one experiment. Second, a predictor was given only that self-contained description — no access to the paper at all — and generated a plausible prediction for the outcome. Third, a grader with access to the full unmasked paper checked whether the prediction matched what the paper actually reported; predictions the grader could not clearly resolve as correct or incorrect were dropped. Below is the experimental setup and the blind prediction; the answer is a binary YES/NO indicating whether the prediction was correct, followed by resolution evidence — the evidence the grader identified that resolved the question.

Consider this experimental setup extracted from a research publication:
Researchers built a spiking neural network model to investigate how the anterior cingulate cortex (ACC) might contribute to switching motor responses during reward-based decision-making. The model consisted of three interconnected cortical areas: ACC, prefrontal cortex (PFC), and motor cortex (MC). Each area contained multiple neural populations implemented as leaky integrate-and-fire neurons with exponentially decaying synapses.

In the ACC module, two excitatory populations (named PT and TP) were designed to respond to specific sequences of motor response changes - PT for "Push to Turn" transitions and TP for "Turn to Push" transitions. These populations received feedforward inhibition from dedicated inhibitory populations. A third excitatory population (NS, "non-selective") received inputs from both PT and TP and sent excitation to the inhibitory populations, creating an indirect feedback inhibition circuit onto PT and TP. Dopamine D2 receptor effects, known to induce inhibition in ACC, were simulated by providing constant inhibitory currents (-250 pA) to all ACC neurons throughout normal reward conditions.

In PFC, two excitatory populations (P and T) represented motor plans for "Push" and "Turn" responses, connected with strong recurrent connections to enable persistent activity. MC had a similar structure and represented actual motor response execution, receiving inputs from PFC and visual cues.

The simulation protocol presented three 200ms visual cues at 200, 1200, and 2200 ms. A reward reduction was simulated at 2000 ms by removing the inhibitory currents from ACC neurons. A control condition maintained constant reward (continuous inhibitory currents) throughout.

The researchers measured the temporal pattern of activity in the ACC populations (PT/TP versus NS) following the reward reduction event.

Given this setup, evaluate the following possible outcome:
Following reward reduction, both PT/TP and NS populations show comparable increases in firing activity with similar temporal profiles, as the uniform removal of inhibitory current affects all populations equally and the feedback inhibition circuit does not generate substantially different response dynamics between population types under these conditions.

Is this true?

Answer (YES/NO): NO